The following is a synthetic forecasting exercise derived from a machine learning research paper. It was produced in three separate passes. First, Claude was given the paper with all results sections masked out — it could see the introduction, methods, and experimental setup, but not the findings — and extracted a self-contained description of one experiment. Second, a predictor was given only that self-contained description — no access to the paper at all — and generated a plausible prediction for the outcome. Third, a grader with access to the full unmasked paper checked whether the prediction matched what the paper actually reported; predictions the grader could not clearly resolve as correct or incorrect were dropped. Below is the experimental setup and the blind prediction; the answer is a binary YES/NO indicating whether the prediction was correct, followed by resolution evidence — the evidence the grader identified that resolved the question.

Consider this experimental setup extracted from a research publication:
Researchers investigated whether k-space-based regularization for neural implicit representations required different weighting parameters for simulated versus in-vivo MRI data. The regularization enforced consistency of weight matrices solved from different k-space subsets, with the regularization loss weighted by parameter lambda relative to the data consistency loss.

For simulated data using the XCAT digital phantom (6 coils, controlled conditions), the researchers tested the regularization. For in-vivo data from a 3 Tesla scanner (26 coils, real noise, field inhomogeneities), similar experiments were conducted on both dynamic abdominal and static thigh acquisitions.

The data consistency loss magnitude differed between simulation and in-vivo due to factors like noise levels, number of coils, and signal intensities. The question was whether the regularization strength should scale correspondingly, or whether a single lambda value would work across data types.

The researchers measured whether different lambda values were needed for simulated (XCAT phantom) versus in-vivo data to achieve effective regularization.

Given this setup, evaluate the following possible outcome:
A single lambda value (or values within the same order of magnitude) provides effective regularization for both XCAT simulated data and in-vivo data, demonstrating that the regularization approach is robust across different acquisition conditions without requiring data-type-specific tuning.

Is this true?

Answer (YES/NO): NO